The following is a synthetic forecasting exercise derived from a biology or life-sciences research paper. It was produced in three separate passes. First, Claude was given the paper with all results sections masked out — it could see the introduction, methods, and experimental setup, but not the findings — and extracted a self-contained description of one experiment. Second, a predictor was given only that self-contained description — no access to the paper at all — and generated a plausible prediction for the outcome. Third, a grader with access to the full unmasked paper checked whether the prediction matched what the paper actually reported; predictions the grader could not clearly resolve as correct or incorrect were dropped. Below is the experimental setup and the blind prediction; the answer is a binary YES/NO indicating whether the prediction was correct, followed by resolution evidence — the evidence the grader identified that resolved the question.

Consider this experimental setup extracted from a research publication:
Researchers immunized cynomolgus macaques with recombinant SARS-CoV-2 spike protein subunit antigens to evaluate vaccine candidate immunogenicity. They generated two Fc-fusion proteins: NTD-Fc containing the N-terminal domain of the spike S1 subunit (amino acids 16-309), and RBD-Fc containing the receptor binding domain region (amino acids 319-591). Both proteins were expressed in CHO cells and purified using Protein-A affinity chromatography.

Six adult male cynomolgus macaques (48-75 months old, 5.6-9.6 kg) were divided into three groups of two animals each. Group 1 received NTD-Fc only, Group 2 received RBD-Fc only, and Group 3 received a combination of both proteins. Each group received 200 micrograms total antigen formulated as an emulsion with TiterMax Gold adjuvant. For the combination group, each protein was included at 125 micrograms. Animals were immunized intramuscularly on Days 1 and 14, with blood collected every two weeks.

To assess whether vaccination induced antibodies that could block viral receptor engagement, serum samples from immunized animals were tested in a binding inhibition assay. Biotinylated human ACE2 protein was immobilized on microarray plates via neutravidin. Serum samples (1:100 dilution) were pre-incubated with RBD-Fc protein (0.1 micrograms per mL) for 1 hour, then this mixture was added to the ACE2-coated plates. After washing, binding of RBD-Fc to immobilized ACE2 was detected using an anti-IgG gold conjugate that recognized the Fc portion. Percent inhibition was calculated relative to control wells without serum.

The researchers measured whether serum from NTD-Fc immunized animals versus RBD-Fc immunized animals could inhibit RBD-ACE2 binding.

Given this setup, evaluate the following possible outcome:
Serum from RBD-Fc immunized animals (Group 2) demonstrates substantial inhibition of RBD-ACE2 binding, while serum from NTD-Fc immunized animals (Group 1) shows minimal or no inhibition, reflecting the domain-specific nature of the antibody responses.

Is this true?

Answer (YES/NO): YES